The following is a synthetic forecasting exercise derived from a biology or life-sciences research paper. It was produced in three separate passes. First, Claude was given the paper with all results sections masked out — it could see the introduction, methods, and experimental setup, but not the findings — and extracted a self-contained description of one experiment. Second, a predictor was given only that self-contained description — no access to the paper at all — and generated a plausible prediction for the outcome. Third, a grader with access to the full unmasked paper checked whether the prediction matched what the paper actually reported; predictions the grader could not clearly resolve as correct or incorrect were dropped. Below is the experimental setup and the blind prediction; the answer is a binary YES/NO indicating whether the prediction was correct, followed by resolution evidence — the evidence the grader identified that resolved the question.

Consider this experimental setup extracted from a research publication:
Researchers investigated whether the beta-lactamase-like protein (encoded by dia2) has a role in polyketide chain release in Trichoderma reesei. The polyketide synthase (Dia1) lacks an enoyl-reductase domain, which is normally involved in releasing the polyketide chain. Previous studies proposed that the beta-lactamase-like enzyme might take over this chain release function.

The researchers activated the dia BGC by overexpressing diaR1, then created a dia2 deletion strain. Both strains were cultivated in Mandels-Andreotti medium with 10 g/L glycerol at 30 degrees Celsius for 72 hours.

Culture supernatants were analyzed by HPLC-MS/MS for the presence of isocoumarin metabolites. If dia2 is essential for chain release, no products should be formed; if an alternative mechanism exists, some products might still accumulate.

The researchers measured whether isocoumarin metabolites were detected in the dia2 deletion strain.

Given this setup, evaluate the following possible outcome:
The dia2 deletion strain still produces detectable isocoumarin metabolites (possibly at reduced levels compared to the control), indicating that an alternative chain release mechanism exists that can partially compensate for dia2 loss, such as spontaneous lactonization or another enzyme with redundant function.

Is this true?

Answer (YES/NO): YES